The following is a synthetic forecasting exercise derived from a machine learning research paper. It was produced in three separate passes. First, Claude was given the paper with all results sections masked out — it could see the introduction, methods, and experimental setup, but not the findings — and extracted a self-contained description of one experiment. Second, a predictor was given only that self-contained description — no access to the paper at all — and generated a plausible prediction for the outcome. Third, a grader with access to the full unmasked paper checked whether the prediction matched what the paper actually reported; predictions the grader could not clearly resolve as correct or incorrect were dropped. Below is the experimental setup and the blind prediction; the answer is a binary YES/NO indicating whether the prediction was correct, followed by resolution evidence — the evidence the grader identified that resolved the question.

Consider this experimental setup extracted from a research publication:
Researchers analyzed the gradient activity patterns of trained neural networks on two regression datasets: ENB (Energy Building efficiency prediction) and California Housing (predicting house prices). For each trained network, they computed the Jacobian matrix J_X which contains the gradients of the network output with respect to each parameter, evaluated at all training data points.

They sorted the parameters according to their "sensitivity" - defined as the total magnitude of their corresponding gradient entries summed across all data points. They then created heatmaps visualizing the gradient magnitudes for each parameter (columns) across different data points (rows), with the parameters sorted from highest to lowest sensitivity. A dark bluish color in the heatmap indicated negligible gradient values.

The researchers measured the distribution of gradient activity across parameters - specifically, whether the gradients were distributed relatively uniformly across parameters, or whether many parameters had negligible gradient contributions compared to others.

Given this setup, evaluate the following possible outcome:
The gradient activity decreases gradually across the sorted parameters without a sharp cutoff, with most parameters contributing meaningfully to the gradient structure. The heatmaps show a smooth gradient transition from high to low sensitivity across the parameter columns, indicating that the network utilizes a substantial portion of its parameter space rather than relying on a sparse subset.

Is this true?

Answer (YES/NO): NO